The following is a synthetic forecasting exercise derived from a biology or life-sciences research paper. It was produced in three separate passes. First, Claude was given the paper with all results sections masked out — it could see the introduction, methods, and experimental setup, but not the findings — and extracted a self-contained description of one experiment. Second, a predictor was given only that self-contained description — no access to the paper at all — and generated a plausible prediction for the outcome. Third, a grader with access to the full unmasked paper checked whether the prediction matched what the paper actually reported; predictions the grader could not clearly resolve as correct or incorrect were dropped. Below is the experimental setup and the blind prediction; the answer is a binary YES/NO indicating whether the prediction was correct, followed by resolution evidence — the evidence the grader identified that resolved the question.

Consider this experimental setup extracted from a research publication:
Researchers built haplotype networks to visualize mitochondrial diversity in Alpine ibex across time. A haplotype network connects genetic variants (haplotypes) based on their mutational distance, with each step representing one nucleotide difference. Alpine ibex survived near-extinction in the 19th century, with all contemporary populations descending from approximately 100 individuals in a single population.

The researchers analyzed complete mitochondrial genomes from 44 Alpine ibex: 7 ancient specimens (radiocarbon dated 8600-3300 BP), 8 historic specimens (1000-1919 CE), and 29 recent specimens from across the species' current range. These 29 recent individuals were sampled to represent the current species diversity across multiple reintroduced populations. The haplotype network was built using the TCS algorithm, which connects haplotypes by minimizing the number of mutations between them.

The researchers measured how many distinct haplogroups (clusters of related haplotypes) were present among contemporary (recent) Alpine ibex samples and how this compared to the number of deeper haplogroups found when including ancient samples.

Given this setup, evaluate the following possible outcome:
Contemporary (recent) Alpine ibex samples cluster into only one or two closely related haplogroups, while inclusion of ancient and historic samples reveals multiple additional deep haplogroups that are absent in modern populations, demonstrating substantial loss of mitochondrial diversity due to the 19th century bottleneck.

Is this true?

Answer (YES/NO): YES